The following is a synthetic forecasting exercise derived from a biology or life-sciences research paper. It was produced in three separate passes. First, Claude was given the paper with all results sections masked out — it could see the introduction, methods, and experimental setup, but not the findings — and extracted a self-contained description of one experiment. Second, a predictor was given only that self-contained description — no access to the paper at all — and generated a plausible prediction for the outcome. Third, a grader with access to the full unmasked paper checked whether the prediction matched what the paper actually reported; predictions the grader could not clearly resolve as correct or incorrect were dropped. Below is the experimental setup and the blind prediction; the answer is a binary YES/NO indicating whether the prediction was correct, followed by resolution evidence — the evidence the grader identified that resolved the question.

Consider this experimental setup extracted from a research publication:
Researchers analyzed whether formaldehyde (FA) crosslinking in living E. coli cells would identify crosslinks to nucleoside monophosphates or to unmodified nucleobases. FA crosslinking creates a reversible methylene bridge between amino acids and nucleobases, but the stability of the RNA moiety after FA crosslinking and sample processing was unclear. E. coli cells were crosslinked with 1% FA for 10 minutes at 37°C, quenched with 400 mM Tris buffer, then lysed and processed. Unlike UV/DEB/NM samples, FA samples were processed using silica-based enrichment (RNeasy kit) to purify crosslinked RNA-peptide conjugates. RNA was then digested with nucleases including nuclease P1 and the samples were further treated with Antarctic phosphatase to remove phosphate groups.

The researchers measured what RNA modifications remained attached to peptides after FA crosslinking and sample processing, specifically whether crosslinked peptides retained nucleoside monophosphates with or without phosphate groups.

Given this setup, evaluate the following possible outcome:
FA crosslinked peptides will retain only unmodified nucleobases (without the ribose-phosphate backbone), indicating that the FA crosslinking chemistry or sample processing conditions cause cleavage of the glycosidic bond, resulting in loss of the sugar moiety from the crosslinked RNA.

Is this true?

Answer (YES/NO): NO